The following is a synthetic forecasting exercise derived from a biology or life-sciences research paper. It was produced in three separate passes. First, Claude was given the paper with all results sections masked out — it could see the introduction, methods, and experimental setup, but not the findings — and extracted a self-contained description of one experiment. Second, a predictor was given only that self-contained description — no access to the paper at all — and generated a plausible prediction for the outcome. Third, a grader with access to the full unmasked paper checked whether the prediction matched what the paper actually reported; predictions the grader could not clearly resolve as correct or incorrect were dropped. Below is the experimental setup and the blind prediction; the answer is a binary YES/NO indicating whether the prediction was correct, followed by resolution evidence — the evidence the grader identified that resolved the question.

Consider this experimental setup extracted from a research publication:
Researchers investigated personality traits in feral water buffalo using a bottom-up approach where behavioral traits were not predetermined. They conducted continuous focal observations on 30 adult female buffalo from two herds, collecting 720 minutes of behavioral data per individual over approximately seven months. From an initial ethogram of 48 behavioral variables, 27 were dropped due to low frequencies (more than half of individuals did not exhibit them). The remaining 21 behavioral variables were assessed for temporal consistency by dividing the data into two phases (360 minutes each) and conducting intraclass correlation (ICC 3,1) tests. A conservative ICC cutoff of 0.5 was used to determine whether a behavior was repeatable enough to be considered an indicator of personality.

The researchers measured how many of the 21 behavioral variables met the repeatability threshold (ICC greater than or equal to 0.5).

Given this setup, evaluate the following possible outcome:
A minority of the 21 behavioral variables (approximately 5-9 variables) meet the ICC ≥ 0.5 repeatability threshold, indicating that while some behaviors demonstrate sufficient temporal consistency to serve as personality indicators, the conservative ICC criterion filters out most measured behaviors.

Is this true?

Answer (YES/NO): NO